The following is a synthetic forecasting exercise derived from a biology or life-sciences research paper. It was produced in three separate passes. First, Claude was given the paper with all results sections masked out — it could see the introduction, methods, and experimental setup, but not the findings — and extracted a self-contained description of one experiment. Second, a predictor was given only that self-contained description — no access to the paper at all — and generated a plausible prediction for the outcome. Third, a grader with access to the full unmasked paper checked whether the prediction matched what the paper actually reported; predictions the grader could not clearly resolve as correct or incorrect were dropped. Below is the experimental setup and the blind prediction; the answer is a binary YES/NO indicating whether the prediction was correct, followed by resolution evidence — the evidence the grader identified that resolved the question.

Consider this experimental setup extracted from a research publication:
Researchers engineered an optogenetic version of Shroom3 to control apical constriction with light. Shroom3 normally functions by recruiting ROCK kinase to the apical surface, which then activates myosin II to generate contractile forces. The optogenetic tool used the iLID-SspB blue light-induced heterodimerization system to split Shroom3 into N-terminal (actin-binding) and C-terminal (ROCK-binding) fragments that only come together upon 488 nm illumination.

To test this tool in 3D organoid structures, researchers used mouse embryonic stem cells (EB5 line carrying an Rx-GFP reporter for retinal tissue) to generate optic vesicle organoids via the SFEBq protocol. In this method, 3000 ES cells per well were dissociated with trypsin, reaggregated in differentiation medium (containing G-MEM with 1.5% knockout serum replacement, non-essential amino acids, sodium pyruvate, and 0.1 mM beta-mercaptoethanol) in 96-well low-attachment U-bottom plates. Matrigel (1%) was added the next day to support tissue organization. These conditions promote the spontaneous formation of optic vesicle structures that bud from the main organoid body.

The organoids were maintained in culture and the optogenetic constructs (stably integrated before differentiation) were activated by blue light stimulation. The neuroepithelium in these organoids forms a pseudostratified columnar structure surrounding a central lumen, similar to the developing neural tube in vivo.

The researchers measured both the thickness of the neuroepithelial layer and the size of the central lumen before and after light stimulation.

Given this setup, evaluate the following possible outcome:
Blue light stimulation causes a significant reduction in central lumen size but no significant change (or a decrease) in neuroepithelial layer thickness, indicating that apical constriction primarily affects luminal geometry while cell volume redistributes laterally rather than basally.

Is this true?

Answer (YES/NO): NO